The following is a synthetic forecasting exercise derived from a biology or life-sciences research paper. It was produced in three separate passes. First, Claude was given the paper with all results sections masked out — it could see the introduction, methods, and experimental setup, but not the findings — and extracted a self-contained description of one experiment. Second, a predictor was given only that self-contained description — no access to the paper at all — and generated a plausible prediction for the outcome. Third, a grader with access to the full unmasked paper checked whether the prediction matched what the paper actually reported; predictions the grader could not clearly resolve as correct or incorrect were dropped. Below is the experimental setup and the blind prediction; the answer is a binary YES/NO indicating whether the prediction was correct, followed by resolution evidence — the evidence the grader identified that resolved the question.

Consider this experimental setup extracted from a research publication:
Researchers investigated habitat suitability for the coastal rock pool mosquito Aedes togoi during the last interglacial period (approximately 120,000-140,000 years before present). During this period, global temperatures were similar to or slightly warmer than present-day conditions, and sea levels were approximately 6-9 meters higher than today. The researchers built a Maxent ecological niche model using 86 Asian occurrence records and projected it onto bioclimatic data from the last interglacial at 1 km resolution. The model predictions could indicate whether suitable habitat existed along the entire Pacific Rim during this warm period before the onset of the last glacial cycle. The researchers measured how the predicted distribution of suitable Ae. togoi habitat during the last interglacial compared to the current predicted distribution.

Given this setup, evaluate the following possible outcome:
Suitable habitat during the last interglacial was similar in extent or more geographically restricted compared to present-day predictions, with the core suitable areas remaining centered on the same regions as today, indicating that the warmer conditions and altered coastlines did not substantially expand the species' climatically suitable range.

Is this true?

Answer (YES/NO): YES